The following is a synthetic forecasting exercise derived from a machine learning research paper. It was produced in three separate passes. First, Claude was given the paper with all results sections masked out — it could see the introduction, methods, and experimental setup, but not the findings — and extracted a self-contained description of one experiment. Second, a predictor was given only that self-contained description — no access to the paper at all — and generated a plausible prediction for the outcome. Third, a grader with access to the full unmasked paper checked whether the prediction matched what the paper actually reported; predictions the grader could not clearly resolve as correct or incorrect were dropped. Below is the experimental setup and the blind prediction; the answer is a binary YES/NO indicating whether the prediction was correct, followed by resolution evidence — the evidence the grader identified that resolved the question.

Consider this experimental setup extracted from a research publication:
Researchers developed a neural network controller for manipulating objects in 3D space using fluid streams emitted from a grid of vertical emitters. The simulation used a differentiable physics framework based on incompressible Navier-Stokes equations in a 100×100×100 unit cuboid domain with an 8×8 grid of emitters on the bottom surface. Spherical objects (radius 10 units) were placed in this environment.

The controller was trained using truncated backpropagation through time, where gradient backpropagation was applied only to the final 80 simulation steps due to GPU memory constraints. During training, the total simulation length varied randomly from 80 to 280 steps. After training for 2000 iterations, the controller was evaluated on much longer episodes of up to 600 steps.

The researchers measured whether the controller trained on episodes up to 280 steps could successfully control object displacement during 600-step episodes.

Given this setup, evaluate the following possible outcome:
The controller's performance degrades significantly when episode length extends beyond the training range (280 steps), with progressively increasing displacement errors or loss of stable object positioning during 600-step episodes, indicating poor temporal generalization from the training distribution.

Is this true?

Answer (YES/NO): NO